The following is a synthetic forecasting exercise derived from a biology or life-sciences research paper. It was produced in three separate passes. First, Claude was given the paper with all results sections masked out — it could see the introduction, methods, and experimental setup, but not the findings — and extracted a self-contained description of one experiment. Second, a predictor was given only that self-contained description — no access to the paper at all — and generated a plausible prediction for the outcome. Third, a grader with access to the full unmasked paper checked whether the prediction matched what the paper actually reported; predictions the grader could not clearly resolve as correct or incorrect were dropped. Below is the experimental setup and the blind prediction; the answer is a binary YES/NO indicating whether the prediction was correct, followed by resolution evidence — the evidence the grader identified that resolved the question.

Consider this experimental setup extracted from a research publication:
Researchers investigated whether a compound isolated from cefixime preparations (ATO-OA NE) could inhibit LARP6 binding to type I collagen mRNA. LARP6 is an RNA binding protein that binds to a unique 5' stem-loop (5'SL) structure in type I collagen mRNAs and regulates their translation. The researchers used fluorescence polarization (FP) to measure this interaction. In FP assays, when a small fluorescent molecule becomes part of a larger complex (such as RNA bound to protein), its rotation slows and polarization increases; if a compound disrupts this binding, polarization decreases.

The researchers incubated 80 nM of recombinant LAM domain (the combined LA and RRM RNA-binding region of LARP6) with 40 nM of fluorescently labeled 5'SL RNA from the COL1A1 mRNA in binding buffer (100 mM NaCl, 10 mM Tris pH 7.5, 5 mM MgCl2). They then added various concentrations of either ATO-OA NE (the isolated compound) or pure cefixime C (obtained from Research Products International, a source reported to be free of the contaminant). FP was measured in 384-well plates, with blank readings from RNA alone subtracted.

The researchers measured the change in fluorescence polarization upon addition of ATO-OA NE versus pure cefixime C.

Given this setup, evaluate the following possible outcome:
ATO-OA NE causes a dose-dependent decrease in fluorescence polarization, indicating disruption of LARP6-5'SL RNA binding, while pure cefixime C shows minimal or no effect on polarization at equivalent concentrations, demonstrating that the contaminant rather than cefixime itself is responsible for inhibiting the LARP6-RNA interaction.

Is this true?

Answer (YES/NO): YES